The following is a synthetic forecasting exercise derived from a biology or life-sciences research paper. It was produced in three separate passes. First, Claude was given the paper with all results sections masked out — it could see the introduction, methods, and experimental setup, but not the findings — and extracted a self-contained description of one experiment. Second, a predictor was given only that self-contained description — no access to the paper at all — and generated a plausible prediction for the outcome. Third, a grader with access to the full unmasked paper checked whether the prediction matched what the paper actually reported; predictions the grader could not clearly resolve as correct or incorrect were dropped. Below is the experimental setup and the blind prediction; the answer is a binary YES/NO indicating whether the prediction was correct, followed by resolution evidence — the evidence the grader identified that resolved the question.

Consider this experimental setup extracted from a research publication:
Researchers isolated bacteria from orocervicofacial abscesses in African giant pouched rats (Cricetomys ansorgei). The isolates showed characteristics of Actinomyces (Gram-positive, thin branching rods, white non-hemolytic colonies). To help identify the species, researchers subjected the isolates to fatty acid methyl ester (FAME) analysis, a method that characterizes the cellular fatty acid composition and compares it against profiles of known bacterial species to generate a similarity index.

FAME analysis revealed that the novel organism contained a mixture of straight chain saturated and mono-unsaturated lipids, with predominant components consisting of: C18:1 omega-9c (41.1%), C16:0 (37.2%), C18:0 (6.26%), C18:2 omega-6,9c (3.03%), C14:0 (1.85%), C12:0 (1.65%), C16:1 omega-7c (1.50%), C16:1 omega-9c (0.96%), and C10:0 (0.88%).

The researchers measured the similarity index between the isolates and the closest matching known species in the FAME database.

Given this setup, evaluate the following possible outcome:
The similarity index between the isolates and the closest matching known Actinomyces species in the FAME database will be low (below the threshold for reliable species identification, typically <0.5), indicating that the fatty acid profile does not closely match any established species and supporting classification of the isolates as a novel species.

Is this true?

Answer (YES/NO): NO